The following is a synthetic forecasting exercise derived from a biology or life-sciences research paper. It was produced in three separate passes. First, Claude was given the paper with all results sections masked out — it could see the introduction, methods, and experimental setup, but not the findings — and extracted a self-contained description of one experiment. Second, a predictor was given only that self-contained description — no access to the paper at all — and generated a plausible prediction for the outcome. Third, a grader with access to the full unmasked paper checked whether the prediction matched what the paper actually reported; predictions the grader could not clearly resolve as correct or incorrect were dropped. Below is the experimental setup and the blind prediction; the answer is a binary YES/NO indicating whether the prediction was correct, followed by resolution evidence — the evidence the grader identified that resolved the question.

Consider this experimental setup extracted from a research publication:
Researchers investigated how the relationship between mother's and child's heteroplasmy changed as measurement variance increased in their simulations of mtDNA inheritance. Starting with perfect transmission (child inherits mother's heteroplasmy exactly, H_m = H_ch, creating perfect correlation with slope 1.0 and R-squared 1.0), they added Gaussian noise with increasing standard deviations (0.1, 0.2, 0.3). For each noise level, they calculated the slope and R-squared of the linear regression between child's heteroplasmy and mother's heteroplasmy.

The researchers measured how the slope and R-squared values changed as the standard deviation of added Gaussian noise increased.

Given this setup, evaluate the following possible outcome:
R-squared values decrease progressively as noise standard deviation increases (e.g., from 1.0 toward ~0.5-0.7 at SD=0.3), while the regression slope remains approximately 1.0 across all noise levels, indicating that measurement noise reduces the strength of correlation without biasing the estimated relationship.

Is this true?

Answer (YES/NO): NO